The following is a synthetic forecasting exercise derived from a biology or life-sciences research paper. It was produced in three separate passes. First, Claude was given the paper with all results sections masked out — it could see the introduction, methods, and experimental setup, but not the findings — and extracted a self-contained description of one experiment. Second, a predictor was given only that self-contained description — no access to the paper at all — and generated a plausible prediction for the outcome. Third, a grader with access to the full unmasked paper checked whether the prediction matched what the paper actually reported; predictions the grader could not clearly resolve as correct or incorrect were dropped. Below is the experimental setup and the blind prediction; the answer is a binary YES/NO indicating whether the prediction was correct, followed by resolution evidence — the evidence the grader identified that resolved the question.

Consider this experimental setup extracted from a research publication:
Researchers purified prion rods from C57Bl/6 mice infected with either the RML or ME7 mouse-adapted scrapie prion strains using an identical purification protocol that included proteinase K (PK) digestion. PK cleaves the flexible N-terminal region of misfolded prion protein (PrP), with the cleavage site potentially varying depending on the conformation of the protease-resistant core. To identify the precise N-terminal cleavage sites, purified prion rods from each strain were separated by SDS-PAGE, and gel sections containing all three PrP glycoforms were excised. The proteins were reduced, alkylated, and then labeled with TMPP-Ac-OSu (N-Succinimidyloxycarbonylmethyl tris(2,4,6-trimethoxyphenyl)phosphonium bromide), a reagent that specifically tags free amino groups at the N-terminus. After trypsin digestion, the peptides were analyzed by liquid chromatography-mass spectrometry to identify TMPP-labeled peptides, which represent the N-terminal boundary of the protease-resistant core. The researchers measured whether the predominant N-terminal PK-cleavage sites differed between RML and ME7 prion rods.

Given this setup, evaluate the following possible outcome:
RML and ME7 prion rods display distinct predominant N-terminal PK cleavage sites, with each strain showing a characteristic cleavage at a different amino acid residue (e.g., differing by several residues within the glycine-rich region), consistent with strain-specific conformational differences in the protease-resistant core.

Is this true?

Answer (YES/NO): NO